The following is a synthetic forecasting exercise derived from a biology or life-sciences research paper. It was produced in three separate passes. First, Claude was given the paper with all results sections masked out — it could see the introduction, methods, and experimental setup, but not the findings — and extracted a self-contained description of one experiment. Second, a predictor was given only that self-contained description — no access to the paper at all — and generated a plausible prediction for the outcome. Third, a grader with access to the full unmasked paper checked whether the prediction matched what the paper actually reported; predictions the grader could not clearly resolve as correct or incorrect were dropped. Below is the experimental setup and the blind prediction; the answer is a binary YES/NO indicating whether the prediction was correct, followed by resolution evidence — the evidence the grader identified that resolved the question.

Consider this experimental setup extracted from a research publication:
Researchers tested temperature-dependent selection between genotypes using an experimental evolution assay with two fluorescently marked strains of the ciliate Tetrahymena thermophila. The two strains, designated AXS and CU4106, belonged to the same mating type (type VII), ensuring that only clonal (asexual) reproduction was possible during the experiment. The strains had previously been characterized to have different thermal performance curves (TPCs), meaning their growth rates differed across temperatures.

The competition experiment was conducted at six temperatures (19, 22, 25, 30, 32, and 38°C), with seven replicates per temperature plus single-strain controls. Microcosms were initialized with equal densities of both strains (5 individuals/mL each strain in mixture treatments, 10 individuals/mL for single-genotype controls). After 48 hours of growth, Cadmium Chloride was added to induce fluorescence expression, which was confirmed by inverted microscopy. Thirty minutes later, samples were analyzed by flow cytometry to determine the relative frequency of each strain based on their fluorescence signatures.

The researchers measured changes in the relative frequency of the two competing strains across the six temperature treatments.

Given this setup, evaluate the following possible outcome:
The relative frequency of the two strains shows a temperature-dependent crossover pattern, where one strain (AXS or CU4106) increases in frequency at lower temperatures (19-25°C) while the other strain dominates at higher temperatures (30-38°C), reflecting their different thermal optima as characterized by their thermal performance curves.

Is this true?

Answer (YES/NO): YES